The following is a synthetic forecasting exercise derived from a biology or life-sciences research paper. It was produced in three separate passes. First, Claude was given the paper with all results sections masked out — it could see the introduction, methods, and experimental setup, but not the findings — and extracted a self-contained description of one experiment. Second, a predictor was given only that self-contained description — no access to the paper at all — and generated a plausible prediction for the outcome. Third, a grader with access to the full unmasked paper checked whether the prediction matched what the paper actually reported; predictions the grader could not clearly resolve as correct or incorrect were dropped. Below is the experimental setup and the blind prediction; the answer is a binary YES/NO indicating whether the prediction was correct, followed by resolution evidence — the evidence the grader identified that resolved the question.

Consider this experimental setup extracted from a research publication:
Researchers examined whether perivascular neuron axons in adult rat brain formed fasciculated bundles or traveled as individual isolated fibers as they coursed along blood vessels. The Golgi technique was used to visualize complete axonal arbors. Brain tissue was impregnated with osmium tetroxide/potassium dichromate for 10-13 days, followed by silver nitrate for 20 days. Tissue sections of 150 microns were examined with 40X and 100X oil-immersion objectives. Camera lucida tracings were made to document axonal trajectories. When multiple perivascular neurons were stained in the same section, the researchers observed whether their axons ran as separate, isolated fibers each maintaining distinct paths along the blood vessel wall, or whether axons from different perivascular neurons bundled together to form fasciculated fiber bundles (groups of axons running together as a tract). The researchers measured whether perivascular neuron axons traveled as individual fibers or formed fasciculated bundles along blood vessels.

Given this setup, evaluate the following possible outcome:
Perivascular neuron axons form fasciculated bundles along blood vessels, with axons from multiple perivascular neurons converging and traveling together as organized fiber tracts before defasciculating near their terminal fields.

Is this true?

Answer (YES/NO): NO